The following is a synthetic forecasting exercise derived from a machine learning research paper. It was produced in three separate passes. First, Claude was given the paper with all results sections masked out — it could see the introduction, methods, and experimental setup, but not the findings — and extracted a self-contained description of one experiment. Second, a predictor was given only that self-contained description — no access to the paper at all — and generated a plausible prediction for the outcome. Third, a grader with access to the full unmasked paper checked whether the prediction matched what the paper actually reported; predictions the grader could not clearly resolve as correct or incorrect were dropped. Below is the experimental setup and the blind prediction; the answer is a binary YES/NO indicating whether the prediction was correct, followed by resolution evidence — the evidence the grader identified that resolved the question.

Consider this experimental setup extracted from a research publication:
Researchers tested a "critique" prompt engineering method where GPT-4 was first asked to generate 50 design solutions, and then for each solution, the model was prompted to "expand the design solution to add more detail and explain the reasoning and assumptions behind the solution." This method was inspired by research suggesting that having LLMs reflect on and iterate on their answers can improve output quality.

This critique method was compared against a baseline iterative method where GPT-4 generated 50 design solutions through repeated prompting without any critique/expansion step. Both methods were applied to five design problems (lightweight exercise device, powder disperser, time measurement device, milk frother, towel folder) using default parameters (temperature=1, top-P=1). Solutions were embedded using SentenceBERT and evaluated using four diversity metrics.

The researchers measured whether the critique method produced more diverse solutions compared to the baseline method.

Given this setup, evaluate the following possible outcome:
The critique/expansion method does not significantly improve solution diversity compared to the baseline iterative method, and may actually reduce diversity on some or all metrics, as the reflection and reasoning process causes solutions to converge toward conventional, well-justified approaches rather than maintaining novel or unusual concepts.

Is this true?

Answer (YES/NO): NO